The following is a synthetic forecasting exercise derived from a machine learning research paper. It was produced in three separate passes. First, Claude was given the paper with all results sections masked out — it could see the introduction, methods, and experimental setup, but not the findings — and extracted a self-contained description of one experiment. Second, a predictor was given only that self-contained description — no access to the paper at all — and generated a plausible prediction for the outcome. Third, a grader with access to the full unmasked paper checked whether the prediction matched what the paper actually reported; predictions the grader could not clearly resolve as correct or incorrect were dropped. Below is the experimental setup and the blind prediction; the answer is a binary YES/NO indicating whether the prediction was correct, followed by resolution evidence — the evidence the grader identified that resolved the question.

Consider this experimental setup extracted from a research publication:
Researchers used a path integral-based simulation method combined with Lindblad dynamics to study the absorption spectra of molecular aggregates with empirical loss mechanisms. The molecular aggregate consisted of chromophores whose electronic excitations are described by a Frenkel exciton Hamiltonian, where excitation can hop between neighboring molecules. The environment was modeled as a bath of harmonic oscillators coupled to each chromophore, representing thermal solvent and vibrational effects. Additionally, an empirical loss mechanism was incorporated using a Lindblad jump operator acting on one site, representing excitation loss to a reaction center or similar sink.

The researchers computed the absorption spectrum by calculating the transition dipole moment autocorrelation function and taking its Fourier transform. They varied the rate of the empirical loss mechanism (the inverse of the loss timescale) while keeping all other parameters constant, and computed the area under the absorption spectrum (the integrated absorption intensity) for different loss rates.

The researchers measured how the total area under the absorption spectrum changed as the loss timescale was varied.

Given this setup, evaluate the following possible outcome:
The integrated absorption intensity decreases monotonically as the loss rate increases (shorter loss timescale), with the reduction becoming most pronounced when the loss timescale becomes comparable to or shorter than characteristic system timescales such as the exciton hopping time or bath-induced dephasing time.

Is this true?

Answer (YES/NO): NO